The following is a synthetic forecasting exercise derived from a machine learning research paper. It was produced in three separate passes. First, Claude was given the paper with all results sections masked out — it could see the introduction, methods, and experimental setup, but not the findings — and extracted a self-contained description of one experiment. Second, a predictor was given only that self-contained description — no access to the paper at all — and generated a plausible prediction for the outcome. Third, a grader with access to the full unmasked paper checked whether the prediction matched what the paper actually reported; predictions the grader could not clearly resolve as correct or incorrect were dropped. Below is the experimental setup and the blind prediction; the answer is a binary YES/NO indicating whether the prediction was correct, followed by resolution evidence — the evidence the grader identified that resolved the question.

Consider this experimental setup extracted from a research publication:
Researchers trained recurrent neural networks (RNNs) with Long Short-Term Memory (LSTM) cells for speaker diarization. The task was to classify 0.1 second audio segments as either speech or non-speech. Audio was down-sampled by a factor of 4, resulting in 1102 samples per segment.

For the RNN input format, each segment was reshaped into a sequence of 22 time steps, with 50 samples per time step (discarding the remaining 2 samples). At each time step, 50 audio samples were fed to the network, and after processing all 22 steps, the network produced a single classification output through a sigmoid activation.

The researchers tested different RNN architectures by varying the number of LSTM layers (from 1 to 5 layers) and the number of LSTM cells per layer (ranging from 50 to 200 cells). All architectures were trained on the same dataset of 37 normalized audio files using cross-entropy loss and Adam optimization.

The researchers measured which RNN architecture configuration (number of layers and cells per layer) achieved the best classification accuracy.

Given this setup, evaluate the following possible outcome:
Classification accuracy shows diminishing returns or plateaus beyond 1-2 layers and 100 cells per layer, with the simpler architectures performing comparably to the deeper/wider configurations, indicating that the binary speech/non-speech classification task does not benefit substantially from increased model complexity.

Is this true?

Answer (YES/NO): NO